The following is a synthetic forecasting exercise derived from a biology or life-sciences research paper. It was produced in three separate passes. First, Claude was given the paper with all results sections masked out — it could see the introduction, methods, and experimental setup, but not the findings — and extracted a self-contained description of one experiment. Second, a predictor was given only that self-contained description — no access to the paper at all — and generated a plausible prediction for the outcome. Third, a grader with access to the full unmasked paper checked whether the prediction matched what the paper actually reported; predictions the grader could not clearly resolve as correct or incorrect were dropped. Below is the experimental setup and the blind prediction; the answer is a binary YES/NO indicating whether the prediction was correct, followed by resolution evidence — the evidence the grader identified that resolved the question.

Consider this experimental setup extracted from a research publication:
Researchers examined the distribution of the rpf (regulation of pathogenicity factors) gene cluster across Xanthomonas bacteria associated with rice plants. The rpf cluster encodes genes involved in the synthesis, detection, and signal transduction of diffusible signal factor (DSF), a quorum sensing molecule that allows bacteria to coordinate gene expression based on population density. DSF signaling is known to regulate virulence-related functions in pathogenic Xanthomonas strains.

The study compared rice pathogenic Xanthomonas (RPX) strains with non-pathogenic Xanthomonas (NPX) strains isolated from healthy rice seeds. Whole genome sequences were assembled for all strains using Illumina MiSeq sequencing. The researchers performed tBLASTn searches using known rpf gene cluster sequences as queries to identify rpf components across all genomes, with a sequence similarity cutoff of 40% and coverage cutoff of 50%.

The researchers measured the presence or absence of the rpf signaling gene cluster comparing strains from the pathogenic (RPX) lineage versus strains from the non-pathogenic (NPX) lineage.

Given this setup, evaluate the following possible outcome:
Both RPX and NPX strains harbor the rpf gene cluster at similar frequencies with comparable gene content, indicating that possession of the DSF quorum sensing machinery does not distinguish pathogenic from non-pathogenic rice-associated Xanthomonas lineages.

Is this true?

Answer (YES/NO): NO